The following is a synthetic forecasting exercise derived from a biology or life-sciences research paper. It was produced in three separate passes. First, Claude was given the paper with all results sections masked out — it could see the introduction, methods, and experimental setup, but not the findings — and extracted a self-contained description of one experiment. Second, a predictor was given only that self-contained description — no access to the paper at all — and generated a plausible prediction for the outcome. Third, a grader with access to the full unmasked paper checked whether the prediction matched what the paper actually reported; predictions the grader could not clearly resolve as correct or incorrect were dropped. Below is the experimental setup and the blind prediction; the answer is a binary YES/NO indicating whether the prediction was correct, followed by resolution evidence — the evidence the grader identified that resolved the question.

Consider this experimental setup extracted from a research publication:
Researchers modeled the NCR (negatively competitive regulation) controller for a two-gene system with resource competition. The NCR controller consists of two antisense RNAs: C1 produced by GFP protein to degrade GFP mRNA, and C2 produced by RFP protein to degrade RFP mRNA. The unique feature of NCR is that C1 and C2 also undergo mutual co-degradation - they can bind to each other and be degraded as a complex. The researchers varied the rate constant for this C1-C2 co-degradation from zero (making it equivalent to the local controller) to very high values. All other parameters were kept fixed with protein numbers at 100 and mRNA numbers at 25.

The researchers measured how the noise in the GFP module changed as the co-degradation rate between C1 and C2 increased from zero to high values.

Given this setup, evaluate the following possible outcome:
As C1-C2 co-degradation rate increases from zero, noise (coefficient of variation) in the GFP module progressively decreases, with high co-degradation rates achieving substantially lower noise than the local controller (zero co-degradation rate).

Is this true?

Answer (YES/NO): YES